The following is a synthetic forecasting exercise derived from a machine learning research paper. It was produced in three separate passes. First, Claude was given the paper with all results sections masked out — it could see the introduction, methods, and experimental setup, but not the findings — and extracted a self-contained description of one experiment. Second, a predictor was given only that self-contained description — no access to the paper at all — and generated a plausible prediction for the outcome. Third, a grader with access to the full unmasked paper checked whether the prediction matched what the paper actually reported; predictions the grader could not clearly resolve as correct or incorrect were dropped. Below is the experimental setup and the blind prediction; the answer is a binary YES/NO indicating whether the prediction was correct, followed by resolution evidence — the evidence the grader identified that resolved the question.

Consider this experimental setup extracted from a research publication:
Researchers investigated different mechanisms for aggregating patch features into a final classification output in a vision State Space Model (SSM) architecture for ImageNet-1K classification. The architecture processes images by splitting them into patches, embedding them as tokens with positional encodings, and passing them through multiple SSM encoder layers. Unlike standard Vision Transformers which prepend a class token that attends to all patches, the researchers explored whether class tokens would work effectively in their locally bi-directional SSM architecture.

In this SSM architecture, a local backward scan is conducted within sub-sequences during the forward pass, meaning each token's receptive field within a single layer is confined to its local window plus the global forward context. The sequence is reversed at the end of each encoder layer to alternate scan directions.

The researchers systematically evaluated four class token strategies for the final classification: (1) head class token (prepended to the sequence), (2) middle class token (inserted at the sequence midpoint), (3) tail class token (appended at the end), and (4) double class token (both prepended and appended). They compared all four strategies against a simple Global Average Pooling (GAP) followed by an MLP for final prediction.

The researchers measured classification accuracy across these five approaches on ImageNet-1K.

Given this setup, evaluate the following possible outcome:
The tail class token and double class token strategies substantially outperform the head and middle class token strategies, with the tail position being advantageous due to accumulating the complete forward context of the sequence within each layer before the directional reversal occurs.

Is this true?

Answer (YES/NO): NO